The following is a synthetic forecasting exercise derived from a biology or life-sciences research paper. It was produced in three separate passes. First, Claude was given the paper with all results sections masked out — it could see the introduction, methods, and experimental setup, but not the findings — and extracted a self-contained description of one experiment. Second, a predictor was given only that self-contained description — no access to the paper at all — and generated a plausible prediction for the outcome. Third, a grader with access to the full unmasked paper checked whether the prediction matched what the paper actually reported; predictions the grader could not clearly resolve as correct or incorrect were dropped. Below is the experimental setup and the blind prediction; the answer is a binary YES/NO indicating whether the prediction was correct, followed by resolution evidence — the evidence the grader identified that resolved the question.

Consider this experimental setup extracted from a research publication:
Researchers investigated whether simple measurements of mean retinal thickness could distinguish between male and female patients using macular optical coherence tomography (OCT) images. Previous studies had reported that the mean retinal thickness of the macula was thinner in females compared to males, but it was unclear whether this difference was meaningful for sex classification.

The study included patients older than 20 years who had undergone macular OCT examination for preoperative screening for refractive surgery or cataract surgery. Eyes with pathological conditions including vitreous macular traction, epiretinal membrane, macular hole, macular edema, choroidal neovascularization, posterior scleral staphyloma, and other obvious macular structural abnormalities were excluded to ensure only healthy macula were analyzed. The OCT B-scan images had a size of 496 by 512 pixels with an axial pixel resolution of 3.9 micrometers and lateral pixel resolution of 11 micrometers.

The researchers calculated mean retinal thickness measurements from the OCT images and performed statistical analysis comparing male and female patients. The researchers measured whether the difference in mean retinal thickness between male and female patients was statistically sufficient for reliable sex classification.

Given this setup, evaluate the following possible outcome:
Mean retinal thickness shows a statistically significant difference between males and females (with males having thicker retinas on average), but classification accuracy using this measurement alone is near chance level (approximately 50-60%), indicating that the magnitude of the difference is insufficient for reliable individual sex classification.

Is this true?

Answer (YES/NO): NO